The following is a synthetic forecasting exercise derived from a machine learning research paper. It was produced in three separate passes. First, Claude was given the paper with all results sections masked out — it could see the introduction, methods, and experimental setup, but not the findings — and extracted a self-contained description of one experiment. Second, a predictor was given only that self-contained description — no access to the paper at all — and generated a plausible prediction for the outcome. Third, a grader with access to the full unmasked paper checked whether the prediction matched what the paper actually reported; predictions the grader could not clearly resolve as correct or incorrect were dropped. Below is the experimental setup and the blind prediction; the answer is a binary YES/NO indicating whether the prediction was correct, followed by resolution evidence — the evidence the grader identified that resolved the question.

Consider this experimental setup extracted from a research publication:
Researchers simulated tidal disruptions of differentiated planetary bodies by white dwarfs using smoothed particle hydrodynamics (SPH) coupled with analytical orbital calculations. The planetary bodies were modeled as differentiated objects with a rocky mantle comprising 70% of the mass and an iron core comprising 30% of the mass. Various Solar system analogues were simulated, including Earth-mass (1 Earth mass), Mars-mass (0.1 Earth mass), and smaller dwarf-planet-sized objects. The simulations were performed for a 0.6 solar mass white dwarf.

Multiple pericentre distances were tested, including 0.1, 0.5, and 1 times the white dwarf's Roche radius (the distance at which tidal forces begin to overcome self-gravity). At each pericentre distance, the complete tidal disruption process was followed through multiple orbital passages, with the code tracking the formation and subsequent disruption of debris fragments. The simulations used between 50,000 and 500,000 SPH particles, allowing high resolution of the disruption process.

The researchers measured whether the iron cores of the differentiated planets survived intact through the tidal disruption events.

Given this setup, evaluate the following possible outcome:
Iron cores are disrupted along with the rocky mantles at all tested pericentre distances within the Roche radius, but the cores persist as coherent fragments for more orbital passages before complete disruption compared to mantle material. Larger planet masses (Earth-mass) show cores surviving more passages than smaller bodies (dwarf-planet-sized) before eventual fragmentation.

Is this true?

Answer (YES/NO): NO